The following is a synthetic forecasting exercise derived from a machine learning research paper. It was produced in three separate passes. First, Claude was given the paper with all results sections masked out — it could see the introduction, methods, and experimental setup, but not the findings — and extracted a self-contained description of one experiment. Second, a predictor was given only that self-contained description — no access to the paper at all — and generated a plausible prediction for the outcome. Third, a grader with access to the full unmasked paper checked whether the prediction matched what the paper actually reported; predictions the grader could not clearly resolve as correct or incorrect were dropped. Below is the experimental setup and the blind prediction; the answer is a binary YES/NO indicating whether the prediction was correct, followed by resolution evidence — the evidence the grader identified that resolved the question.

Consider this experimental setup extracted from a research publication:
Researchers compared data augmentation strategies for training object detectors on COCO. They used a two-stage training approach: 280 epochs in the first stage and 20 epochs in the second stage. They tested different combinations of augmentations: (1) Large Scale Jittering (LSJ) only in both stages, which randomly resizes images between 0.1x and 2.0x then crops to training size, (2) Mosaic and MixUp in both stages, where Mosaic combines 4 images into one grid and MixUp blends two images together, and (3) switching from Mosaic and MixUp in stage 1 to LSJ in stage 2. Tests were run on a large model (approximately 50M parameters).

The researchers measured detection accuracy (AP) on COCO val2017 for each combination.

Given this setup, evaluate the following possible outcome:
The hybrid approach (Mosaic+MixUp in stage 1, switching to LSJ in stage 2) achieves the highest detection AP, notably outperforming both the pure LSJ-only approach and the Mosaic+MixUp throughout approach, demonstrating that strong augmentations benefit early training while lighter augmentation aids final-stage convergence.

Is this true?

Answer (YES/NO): YES